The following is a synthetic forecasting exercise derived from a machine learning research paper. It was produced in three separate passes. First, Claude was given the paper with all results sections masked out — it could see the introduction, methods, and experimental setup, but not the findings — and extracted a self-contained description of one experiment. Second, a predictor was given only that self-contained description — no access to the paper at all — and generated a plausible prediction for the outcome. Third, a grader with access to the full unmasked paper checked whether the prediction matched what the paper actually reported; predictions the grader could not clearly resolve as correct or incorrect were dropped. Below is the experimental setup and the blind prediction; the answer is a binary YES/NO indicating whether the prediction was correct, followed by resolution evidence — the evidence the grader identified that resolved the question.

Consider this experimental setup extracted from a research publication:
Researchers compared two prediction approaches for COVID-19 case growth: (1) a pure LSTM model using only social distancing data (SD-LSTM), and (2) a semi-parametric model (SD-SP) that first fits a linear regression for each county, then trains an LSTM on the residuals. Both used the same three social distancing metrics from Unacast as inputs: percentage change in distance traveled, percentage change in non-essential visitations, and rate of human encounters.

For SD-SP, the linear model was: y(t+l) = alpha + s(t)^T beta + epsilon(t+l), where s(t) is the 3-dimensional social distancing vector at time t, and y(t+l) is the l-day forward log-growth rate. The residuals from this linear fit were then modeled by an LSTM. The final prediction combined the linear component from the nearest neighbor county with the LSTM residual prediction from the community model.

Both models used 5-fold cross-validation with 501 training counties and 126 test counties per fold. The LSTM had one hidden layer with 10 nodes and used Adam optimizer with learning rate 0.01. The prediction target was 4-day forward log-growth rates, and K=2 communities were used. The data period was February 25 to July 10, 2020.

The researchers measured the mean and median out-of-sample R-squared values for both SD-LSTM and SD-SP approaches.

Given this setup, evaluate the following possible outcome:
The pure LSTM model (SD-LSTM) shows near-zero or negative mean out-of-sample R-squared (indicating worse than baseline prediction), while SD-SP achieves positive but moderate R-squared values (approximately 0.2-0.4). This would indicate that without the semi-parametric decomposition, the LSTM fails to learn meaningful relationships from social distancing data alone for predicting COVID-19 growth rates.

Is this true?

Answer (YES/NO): NO